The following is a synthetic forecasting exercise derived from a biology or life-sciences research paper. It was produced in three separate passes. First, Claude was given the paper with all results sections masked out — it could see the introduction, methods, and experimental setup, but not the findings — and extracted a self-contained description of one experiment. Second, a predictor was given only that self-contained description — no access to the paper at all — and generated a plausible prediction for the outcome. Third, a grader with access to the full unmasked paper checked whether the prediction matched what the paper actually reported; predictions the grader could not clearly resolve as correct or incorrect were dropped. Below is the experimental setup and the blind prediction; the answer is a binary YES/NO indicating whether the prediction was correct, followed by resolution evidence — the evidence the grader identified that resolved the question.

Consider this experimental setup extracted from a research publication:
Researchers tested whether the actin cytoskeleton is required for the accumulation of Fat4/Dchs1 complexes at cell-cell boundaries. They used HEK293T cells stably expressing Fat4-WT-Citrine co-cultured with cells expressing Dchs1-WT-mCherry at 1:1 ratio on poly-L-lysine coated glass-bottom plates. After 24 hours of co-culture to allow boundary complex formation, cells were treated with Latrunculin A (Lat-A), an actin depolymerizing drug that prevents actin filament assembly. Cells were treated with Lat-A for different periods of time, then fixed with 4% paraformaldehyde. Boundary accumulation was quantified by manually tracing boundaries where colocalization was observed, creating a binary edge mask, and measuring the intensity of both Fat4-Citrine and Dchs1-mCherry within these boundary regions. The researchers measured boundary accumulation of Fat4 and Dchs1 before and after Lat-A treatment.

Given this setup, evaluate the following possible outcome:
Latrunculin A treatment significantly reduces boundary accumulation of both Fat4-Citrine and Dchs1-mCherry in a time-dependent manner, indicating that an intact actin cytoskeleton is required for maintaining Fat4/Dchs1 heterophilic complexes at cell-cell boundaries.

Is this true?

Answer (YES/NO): YES